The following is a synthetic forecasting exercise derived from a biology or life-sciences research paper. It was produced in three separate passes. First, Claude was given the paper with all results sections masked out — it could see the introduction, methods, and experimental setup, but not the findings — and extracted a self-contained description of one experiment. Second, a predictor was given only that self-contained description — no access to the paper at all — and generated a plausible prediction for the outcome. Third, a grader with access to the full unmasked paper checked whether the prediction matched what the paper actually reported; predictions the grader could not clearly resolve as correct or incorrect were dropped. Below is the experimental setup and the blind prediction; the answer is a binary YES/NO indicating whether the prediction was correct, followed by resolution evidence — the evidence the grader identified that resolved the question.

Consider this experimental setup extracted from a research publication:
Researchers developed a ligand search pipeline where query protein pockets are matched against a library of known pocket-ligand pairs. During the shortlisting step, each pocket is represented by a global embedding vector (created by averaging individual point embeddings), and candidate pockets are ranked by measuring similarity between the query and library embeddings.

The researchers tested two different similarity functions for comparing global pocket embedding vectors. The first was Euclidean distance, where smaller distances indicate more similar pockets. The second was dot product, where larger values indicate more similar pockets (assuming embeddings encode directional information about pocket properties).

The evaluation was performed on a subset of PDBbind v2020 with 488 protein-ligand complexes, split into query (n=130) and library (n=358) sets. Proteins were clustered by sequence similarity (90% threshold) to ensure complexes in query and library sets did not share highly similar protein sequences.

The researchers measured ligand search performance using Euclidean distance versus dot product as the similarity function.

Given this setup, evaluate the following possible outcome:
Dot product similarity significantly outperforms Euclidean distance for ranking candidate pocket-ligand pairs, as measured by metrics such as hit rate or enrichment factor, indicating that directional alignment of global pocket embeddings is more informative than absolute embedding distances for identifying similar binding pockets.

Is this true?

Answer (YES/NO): NO